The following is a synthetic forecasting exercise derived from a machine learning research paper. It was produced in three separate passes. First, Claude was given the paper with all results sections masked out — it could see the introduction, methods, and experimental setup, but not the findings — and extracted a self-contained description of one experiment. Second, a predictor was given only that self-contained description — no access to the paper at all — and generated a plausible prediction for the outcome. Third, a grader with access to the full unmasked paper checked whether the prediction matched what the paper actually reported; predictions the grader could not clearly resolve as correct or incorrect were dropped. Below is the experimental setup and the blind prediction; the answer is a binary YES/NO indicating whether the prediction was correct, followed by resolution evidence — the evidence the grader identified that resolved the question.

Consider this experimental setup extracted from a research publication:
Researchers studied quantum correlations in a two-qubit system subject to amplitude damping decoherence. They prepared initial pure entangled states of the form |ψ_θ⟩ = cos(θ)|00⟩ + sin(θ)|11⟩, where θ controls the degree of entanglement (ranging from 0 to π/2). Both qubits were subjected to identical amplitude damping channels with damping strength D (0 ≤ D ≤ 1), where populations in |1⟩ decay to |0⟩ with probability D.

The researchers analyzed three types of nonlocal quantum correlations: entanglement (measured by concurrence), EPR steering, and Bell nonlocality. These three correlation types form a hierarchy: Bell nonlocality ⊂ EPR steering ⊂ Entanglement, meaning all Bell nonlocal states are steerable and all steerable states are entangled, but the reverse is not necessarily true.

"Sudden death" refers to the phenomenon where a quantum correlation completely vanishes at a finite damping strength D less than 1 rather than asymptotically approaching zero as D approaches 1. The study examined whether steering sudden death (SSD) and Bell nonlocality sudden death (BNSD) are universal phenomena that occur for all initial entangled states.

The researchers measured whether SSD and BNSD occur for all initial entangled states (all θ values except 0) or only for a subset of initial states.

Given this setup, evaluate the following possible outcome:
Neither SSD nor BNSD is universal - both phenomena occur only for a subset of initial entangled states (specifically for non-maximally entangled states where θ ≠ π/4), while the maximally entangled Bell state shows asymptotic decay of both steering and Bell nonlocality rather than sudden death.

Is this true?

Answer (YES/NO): NO